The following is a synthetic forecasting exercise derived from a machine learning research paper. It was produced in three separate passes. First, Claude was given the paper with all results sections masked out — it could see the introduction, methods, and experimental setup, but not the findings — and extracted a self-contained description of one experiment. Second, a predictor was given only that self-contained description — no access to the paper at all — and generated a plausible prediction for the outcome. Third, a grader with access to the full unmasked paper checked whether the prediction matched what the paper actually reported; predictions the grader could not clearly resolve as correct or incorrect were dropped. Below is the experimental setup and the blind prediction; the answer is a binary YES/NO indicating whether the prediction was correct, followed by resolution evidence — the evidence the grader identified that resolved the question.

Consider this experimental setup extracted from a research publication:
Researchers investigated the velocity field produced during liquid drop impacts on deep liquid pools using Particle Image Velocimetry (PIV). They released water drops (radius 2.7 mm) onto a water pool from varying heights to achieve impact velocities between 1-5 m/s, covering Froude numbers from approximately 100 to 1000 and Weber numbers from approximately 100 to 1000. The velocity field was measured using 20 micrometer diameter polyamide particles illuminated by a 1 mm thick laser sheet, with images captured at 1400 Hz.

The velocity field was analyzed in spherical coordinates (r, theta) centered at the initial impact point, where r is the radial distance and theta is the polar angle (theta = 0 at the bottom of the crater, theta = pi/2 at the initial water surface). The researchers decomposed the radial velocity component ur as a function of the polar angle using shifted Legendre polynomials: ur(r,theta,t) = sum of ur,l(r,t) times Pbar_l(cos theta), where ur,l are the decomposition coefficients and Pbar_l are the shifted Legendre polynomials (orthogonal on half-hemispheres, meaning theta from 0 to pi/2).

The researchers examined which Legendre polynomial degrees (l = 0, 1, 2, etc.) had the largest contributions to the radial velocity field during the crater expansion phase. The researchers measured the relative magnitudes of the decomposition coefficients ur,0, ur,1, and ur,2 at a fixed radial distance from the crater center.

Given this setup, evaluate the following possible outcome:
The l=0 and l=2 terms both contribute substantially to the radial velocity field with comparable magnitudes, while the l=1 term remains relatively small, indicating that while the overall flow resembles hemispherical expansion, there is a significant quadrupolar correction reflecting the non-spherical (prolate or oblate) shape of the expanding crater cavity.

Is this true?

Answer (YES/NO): NO